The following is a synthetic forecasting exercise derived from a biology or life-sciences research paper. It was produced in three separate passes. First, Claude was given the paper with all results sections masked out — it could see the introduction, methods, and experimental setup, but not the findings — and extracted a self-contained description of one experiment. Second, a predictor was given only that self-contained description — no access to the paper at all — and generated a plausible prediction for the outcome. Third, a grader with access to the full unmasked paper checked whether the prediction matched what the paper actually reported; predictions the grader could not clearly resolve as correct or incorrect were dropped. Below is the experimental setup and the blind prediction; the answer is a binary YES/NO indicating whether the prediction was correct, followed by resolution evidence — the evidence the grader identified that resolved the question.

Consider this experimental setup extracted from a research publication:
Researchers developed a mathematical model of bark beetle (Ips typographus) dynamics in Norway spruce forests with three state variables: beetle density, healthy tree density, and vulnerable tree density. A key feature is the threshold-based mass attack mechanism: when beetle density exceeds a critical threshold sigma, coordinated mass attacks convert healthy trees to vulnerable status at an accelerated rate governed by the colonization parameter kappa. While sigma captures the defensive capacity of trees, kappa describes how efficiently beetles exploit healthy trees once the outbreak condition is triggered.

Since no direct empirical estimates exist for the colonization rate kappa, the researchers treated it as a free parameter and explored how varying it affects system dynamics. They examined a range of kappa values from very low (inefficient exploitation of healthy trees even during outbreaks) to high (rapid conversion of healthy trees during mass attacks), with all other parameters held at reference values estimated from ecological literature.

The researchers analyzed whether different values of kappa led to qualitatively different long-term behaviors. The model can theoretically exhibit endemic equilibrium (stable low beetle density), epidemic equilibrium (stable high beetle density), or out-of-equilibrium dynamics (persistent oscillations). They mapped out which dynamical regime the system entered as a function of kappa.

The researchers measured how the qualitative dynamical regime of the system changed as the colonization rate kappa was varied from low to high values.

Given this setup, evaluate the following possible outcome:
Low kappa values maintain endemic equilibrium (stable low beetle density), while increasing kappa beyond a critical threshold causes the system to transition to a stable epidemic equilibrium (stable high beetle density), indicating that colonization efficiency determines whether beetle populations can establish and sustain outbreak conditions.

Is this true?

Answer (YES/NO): NO